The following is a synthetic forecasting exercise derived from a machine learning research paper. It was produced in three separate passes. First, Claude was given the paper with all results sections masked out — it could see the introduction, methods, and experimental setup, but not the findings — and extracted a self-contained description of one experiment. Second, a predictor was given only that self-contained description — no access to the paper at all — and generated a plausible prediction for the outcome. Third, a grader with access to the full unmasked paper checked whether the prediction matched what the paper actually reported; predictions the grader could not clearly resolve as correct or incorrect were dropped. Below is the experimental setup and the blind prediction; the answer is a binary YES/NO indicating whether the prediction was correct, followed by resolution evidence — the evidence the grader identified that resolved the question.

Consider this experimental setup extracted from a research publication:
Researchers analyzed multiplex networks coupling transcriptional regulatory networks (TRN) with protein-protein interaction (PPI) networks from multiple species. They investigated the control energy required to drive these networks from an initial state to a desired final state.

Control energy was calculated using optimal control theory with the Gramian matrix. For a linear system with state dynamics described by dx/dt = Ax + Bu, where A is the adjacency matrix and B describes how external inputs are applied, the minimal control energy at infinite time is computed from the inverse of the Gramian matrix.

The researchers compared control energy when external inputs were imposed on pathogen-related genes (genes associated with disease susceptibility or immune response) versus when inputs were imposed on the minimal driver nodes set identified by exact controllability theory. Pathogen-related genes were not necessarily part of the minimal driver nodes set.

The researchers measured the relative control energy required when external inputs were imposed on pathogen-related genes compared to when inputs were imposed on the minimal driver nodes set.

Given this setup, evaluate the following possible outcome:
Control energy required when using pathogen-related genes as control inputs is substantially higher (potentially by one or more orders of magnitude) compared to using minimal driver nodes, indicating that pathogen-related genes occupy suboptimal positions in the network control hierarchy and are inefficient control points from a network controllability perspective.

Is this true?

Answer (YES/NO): NO